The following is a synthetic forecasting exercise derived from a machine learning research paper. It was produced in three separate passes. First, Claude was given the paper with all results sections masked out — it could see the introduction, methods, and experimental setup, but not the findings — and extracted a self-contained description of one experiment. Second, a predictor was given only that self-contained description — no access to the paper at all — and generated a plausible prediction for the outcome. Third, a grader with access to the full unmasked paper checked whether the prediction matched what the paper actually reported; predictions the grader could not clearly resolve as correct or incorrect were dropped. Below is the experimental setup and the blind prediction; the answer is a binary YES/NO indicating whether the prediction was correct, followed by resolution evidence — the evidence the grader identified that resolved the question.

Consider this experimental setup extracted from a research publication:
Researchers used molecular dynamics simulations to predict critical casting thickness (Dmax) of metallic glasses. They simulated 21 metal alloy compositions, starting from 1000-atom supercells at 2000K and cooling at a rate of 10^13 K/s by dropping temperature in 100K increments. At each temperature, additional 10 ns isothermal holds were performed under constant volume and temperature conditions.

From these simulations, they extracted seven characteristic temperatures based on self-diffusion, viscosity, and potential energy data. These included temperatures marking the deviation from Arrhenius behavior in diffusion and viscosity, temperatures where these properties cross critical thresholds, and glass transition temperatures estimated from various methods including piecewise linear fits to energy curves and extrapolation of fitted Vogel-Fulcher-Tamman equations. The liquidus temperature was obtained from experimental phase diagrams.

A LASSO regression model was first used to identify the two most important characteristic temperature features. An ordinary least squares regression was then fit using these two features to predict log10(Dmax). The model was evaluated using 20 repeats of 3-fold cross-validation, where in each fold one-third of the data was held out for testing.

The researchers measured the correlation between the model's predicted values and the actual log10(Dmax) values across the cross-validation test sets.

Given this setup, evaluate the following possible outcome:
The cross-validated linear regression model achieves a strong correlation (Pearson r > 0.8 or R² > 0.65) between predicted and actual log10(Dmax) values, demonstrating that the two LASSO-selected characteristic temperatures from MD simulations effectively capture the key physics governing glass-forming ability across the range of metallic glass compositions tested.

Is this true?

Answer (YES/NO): NO